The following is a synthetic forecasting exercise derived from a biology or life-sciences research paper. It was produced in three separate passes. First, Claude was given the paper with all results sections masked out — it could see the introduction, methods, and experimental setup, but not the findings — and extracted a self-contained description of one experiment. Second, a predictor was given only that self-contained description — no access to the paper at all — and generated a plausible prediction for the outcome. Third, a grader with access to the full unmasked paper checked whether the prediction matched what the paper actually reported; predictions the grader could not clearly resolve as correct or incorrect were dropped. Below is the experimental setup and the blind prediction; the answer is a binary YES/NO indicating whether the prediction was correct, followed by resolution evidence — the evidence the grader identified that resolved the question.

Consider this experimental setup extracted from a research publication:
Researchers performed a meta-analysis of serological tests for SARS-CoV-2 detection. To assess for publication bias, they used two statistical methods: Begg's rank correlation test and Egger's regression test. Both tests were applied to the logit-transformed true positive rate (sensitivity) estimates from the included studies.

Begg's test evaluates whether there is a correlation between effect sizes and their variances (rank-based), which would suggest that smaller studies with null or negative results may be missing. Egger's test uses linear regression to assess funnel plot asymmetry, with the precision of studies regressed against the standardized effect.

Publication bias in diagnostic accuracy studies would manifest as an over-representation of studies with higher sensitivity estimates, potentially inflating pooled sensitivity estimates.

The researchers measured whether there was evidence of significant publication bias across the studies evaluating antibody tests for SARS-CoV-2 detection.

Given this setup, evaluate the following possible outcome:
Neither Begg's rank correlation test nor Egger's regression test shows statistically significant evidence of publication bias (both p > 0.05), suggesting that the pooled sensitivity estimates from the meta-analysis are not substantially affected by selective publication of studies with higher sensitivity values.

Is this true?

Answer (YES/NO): NO